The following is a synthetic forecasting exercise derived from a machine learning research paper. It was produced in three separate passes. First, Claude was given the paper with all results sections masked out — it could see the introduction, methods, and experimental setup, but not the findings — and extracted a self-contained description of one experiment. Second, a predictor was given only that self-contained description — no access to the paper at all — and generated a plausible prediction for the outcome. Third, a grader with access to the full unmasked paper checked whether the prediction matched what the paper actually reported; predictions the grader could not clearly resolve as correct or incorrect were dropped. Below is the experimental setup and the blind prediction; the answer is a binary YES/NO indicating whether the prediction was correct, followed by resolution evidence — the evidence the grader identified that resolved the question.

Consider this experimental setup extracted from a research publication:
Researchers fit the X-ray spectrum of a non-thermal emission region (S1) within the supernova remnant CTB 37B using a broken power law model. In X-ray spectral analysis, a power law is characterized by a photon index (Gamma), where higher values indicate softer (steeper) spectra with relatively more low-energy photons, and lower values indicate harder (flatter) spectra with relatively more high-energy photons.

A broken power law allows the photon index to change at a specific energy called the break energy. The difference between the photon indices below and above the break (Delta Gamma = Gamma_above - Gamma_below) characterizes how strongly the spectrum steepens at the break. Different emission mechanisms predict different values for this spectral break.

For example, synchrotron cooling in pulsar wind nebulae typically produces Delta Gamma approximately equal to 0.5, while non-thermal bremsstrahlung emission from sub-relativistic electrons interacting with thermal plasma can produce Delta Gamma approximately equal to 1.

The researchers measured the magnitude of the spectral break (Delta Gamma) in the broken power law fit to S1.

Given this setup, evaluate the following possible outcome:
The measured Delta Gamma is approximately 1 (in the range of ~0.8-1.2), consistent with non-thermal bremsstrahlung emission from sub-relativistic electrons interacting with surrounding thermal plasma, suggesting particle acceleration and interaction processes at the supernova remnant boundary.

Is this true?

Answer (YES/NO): YES